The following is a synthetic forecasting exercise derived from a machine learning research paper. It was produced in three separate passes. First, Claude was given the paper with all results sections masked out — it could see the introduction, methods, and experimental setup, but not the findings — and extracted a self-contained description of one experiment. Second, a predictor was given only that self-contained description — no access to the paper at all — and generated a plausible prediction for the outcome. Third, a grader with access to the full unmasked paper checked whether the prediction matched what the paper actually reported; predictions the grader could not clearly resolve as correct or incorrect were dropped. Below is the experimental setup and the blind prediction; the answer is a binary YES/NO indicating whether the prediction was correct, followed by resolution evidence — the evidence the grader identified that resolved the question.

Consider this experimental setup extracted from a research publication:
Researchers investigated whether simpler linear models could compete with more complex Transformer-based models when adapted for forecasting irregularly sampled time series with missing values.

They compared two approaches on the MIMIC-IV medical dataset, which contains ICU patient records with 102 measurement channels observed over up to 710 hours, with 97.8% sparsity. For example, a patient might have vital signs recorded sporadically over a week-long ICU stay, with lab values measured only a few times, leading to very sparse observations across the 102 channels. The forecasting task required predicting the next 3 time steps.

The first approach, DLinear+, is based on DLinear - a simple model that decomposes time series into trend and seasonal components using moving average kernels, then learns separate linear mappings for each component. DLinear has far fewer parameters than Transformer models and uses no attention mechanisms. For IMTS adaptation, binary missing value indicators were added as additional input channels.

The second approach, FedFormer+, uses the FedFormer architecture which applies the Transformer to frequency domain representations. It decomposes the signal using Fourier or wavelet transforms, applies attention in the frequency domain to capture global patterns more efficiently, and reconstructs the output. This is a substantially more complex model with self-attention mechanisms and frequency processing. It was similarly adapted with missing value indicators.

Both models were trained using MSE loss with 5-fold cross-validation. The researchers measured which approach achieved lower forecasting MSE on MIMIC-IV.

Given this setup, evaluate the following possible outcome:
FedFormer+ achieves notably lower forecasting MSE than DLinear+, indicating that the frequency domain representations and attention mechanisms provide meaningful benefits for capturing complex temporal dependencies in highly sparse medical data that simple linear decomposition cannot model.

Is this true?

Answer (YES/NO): NO